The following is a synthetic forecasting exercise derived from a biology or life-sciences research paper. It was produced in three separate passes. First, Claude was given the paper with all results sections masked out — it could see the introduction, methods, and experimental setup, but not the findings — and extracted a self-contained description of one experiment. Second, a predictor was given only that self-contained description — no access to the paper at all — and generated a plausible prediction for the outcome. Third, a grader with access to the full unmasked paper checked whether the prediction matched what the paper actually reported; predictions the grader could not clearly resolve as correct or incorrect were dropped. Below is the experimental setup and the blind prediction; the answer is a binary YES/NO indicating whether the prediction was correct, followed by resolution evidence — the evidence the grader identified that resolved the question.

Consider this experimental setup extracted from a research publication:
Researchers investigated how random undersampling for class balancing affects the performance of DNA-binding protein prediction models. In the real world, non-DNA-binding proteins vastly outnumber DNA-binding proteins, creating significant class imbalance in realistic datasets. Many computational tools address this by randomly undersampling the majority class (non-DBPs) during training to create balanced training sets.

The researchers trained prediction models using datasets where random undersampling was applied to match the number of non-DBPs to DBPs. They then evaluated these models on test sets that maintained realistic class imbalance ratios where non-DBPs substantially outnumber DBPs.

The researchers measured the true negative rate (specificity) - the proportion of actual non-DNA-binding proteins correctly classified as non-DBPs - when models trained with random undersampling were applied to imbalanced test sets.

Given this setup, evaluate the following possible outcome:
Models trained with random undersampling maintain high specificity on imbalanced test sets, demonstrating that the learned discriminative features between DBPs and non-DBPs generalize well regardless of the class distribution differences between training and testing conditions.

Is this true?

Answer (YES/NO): NO